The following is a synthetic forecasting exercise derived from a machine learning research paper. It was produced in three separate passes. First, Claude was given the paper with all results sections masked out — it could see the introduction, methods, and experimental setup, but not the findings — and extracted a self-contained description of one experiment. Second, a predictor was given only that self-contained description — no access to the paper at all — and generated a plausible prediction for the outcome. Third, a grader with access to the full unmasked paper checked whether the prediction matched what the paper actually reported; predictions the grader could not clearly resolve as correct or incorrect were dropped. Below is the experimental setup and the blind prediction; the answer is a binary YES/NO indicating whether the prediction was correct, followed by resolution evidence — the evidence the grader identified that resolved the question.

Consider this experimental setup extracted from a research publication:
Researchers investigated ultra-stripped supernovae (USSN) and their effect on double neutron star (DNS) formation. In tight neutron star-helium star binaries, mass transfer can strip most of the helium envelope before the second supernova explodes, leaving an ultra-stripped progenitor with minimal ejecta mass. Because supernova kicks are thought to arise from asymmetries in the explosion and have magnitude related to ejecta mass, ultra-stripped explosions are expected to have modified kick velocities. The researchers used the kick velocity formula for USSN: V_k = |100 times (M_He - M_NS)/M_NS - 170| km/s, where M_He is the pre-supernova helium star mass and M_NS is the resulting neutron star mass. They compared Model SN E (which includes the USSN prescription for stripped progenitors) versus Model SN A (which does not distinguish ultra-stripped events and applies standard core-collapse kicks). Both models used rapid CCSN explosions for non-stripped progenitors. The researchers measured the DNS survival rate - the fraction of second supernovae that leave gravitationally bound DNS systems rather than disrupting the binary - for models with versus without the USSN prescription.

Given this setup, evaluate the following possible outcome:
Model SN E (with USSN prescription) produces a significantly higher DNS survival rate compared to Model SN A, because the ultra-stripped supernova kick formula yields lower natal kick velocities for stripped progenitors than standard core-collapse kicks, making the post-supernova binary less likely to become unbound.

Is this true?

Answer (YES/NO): NO